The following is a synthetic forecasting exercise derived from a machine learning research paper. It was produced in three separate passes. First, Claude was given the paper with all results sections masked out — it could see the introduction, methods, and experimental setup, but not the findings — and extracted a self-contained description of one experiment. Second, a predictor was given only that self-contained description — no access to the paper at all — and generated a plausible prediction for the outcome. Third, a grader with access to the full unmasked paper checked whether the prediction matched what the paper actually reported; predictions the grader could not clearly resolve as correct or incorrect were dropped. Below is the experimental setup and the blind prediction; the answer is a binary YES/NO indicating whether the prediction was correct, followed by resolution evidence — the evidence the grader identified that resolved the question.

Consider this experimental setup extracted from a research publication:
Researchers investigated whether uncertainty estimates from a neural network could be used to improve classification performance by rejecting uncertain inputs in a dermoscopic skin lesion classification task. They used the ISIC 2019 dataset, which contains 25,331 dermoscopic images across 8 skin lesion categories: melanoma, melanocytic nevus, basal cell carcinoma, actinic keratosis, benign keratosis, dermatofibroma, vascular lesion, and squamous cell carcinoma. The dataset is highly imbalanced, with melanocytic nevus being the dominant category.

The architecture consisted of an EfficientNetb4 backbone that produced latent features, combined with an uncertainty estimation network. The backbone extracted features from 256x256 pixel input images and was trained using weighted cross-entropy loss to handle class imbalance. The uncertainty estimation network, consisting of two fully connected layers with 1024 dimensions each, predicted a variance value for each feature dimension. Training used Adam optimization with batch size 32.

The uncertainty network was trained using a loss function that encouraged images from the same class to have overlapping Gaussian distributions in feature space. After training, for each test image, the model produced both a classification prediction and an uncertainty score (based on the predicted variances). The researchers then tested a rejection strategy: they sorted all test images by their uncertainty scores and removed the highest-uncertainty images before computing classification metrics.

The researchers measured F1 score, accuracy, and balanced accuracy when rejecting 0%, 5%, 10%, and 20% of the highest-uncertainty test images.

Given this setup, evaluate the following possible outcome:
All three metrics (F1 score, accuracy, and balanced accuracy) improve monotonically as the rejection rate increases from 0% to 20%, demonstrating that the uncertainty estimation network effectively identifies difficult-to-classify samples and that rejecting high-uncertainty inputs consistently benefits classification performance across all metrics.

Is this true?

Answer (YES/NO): YES